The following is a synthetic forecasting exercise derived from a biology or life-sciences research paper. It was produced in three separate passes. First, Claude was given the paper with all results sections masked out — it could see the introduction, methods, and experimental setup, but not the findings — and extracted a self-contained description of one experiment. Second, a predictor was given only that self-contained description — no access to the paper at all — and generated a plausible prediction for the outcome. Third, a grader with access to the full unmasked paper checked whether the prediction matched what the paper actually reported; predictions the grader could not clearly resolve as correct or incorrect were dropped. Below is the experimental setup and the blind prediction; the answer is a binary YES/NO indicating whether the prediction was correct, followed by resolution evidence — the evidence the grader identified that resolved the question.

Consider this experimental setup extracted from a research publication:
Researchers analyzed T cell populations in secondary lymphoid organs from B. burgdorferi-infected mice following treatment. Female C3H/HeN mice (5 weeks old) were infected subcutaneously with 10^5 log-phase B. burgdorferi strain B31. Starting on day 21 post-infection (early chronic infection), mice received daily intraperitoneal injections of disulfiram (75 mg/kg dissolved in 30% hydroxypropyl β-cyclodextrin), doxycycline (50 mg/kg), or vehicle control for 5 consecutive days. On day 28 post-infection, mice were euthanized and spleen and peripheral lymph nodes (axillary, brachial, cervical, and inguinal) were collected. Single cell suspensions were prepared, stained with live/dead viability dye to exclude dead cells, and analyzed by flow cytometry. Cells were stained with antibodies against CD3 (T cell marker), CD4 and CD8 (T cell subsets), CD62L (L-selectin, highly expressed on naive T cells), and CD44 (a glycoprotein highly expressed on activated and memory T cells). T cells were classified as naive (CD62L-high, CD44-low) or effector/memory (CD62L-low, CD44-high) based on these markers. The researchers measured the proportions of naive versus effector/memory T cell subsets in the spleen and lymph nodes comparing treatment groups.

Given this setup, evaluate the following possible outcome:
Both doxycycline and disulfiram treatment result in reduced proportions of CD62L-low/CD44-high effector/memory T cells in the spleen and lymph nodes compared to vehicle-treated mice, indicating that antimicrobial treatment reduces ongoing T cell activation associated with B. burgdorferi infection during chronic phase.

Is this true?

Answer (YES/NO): NO